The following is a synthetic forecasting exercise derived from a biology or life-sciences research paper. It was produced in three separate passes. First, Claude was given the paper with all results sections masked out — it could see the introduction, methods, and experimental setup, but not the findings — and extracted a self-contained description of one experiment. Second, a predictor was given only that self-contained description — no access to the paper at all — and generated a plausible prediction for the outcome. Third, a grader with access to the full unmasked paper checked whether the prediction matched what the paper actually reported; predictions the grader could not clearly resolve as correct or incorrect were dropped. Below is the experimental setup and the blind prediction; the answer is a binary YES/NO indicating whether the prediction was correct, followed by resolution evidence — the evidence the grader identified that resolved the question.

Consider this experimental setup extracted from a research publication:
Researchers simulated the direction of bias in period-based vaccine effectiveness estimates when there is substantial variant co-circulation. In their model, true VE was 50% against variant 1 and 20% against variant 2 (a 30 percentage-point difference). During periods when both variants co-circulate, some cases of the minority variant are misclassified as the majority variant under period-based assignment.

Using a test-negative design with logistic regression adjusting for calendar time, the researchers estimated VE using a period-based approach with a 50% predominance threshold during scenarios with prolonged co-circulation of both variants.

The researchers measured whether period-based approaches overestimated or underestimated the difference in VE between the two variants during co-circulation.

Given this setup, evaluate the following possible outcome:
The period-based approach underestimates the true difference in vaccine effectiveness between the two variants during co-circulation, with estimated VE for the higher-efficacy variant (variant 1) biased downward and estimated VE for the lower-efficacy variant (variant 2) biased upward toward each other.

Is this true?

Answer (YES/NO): YES